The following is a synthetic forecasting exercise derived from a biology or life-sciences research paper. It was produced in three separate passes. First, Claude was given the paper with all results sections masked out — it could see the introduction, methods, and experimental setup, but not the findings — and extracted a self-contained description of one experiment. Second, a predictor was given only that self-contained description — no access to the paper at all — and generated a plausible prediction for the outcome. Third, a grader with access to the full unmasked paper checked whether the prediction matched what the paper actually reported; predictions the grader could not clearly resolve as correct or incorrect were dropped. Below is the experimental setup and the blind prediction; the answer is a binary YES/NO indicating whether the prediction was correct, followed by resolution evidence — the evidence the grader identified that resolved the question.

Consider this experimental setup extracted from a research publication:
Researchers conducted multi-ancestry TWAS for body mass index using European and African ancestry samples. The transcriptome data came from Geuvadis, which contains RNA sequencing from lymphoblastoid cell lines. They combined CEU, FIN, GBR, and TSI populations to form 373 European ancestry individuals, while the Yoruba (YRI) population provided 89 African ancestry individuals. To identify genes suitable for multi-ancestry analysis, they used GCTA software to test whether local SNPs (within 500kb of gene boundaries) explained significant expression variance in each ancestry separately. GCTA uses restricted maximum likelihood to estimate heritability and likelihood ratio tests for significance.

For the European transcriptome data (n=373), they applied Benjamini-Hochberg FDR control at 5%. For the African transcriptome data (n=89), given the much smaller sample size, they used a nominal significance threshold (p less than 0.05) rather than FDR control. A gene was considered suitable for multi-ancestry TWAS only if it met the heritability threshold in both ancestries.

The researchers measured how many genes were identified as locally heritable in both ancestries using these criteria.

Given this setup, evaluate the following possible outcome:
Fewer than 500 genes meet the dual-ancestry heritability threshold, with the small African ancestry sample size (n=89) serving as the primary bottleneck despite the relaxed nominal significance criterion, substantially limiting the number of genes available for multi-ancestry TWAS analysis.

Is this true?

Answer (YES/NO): YES